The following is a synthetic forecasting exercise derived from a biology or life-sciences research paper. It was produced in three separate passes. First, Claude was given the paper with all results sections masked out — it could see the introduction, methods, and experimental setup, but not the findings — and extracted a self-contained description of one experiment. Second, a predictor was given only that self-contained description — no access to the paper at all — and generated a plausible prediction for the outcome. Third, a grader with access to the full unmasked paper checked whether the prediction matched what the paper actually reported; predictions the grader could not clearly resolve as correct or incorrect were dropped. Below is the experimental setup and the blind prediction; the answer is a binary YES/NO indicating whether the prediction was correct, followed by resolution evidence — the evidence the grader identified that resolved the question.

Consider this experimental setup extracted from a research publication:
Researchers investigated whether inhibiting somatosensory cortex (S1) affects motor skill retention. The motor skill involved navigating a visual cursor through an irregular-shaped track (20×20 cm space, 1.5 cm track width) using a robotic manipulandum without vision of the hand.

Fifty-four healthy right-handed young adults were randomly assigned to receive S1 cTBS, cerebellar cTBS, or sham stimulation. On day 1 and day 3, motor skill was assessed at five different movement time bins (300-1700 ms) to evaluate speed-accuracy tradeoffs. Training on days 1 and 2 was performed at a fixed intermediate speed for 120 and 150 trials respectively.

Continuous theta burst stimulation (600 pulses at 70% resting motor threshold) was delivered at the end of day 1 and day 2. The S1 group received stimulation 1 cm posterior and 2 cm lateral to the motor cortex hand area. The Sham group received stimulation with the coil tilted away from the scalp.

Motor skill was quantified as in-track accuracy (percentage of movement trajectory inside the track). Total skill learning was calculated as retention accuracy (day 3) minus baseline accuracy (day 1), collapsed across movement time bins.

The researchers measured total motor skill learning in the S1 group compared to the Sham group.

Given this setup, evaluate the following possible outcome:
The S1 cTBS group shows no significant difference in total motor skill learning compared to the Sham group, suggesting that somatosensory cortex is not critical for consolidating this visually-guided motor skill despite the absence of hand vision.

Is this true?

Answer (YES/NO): YES